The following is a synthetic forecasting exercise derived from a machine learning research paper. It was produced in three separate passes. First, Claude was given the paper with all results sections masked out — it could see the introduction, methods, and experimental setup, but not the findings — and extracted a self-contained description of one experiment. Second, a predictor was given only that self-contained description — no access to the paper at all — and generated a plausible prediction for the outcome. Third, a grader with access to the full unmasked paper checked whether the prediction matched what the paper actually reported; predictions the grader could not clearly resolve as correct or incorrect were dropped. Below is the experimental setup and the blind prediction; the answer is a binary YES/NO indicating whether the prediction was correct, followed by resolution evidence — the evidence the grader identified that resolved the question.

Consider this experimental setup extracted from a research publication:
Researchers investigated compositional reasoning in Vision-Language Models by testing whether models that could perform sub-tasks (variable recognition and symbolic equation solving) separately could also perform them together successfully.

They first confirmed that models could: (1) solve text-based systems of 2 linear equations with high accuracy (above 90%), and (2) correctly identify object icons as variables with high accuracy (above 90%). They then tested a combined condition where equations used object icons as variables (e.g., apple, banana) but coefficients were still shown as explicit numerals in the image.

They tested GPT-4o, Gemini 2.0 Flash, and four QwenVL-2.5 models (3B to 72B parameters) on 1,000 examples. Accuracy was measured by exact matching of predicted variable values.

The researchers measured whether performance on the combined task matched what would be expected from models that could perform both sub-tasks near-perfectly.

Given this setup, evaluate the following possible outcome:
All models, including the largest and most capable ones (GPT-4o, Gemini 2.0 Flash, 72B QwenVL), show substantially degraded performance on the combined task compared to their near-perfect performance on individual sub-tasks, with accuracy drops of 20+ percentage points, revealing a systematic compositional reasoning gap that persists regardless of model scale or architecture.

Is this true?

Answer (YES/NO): YES